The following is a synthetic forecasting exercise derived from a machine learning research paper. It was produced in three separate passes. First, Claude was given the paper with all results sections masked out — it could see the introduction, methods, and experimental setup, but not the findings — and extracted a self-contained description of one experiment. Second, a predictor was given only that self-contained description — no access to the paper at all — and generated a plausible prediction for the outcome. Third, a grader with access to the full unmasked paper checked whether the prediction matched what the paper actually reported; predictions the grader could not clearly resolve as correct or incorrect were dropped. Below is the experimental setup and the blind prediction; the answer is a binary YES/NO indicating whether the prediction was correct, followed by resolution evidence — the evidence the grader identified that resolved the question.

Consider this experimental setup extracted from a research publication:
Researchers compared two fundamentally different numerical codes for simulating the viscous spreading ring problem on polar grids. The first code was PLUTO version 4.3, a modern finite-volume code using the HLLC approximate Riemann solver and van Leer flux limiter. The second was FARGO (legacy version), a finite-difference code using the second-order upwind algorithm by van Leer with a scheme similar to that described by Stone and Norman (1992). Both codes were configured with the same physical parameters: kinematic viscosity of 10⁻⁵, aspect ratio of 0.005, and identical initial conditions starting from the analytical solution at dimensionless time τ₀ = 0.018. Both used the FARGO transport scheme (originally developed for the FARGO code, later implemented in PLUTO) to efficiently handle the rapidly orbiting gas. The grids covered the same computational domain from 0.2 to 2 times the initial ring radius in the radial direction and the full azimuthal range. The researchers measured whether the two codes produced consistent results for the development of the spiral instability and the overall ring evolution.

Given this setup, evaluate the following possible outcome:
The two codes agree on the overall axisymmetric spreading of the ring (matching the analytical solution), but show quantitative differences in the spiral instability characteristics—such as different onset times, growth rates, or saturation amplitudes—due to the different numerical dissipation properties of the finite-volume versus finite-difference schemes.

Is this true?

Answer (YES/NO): NO